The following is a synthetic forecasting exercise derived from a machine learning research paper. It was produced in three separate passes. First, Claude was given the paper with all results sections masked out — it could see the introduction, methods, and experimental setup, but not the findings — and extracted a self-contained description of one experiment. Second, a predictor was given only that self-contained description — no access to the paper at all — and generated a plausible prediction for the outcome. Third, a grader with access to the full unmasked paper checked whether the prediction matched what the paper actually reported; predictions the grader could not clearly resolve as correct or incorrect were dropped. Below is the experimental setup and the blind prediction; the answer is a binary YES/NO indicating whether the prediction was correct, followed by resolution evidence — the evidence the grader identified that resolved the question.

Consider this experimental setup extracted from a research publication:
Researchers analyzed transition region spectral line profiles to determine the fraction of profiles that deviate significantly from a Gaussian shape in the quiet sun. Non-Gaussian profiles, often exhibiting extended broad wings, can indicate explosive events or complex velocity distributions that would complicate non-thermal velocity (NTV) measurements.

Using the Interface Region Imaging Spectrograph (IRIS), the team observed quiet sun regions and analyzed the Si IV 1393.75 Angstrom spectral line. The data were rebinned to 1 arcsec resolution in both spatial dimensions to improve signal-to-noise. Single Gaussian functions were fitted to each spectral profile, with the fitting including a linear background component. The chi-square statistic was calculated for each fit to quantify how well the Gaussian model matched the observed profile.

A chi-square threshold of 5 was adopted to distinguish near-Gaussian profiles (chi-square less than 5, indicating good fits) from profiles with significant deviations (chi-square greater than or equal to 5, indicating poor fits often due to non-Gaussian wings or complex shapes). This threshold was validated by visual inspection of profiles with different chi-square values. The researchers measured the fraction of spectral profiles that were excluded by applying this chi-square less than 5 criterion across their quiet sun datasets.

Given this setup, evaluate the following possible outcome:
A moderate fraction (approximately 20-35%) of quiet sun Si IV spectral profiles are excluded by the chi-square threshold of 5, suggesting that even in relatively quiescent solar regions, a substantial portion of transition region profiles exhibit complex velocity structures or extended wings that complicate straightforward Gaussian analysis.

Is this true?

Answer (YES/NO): YES